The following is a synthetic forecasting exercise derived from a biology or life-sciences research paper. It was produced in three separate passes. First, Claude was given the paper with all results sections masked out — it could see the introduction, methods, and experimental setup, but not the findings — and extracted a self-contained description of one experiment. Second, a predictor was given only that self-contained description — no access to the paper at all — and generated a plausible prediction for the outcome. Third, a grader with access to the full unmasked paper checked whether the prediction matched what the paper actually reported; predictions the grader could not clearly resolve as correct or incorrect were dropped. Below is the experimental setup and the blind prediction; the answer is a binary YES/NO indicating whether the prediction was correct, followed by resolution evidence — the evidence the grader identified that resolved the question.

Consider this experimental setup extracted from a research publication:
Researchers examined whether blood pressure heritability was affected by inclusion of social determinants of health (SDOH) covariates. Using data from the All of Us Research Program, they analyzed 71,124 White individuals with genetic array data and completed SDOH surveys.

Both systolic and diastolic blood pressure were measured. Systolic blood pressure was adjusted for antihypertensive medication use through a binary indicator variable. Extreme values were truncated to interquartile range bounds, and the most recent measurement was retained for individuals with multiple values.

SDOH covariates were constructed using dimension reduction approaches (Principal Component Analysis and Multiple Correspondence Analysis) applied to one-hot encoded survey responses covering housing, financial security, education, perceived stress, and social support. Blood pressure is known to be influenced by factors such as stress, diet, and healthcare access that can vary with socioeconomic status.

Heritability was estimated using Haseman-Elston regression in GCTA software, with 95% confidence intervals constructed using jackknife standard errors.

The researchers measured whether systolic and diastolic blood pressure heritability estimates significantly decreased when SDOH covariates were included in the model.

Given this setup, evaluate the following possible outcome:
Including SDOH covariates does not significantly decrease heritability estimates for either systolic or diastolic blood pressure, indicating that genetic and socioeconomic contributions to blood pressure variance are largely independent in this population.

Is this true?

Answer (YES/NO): YES